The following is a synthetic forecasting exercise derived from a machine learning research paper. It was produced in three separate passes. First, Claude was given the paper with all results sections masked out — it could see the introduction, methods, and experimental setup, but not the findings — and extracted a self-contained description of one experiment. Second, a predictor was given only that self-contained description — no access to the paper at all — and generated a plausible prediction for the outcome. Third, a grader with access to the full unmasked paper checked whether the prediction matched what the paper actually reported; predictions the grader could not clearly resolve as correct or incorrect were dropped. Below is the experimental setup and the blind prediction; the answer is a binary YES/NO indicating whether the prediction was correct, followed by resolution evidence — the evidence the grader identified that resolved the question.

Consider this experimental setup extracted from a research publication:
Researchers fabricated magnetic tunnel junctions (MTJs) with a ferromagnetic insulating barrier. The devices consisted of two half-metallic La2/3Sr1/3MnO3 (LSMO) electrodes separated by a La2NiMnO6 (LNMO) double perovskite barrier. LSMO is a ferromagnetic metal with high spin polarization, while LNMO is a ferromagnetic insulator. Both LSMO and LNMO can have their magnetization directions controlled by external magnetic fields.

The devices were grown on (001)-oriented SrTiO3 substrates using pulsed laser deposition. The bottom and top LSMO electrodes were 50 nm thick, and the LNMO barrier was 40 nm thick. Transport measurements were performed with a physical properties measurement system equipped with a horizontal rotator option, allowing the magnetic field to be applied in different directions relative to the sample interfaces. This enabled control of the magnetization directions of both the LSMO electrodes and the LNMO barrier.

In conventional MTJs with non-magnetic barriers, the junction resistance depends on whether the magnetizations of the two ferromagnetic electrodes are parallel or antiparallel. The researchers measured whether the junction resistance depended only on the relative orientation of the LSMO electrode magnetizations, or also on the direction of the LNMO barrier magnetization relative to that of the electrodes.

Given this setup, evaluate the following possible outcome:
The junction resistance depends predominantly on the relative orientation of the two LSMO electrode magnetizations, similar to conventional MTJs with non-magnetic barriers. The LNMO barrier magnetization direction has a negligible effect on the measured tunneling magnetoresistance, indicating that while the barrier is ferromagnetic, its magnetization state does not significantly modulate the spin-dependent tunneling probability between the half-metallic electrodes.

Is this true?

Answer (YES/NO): NO